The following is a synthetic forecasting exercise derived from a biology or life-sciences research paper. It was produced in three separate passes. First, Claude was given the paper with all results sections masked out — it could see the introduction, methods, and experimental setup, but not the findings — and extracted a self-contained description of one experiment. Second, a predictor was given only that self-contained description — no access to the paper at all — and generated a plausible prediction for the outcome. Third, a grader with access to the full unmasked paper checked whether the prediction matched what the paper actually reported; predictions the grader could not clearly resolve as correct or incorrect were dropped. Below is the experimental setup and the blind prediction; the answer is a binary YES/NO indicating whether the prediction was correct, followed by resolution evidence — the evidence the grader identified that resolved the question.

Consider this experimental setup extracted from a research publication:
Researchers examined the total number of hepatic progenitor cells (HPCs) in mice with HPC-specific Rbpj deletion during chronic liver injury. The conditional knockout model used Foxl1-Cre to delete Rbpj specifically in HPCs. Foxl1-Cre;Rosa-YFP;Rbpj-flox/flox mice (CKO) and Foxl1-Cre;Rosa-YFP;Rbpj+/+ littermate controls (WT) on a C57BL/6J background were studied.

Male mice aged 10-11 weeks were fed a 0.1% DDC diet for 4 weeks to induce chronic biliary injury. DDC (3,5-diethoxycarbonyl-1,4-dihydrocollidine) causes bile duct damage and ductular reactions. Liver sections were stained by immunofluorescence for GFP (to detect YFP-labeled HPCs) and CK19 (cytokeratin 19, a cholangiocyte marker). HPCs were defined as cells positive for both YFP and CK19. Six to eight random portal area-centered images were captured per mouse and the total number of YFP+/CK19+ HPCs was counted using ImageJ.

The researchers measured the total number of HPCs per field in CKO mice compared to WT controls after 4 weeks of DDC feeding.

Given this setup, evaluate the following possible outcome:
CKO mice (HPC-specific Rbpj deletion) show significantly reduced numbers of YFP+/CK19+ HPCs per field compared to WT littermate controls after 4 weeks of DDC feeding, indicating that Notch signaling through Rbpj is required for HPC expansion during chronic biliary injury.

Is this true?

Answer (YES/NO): NO